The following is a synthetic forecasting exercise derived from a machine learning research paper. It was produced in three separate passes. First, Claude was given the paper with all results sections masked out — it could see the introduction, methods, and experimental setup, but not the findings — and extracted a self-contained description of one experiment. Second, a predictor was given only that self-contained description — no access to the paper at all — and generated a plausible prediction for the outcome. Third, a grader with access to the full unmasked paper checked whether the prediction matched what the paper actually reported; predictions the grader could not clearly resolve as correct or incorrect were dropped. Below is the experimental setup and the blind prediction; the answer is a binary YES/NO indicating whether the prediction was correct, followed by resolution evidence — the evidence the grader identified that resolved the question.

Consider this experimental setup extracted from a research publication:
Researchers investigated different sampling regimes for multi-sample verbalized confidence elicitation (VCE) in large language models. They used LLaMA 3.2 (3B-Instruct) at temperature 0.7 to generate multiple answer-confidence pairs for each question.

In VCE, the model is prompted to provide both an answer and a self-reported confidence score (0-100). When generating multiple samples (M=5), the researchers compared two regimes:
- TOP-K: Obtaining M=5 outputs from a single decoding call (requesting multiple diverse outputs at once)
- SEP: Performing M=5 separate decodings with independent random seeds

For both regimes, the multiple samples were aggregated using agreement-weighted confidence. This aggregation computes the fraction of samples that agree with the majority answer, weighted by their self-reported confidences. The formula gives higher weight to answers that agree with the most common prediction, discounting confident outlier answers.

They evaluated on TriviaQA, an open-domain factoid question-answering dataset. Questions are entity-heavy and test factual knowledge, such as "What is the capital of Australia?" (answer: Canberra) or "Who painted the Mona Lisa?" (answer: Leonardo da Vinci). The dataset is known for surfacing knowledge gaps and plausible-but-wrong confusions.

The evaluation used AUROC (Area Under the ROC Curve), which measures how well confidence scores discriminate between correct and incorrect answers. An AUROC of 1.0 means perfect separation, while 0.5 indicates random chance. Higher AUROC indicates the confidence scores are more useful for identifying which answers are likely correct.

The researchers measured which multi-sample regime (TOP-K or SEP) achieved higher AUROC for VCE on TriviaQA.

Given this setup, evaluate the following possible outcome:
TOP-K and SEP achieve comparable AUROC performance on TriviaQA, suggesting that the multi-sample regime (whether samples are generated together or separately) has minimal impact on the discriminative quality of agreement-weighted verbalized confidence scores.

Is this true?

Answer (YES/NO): YES